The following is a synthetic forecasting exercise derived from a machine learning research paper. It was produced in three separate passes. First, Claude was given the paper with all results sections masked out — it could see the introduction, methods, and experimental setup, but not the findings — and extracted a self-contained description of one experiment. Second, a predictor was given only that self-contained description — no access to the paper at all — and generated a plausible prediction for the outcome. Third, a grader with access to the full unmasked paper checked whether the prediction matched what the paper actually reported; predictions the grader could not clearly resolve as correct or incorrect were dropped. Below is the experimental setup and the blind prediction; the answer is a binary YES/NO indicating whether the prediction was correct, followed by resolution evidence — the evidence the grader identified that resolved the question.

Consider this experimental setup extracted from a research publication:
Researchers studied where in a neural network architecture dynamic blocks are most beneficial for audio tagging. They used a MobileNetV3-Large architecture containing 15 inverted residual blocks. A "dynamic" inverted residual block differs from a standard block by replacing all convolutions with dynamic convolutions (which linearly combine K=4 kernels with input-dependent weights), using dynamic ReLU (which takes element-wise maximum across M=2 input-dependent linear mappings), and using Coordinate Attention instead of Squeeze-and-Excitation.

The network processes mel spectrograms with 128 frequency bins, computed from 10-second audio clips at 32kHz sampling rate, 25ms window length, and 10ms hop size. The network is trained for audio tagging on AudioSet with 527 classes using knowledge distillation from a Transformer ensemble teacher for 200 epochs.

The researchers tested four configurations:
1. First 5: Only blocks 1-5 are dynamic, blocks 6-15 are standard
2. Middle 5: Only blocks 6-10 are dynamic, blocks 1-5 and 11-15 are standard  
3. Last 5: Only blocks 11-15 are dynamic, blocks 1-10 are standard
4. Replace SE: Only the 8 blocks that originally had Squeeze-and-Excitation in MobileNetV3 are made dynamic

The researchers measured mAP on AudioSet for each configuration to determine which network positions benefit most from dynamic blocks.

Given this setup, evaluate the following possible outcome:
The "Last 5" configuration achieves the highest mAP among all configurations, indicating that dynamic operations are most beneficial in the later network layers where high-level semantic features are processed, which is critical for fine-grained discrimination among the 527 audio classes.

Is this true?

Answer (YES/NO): NO